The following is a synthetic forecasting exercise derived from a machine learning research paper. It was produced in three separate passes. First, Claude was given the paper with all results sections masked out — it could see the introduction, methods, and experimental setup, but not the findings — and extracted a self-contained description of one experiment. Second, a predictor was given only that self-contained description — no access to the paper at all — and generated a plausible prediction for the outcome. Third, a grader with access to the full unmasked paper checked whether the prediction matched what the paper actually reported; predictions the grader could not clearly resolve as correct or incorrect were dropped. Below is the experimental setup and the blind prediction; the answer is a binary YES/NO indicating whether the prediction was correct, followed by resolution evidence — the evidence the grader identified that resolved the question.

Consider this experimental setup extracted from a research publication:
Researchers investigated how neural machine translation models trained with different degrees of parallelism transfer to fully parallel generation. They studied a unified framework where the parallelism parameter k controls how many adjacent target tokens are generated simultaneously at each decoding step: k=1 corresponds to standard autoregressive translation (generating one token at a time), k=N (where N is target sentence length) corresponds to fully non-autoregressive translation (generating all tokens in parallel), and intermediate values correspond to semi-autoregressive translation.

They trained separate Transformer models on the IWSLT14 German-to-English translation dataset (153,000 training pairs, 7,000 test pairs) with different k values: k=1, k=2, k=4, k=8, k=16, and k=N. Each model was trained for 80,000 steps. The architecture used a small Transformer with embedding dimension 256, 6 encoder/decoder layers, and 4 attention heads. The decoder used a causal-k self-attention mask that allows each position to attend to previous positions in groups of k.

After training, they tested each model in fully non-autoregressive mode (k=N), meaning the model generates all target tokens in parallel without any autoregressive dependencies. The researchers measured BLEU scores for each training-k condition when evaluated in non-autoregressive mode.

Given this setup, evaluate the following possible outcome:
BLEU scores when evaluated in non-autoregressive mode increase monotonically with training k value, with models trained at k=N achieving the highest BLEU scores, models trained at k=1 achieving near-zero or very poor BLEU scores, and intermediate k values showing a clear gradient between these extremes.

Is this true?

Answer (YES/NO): YES